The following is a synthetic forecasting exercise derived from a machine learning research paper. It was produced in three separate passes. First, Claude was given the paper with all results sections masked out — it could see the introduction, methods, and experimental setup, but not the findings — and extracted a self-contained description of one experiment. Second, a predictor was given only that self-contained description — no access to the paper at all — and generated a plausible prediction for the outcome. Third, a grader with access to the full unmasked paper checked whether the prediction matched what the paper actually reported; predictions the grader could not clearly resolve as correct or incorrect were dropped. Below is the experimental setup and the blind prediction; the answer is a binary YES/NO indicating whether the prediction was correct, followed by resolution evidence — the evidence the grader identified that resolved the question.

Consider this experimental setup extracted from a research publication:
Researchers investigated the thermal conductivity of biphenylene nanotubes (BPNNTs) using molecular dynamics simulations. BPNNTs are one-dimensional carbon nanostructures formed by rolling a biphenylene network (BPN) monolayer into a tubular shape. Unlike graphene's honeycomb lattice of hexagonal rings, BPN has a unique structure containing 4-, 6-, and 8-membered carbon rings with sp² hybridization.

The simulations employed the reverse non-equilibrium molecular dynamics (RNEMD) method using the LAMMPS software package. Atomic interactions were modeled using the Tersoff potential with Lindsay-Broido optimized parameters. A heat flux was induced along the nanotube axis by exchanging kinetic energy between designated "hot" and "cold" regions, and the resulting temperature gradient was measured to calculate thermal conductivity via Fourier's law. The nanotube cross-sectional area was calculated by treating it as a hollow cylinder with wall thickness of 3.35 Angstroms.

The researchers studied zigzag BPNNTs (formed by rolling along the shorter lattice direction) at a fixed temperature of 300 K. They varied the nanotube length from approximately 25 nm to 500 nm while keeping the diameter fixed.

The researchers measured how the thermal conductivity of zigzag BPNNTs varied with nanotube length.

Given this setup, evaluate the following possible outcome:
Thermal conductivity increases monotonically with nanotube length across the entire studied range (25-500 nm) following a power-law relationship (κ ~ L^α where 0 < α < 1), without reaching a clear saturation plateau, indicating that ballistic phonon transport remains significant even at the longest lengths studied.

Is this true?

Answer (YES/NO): YES